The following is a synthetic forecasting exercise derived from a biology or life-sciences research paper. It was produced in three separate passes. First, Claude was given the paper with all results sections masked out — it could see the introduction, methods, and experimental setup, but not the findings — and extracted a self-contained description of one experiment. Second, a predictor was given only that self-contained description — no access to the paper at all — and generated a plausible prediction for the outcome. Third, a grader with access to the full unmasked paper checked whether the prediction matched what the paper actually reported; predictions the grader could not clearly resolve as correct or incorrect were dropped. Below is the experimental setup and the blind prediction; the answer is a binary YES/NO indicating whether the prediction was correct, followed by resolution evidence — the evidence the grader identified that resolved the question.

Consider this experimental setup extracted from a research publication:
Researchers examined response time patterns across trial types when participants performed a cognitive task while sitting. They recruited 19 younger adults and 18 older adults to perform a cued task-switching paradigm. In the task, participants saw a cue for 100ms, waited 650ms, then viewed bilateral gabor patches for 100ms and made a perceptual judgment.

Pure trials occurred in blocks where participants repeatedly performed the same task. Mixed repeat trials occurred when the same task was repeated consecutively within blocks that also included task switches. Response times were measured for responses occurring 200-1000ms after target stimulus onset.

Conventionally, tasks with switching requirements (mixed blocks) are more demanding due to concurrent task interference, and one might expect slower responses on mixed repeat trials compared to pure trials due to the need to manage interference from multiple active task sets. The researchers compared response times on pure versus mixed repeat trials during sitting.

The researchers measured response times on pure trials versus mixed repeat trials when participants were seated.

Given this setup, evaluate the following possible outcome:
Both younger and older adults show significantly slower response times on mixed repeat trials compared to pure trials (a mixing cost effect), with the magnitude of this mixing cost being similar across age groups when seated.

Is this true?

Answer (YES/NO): NO